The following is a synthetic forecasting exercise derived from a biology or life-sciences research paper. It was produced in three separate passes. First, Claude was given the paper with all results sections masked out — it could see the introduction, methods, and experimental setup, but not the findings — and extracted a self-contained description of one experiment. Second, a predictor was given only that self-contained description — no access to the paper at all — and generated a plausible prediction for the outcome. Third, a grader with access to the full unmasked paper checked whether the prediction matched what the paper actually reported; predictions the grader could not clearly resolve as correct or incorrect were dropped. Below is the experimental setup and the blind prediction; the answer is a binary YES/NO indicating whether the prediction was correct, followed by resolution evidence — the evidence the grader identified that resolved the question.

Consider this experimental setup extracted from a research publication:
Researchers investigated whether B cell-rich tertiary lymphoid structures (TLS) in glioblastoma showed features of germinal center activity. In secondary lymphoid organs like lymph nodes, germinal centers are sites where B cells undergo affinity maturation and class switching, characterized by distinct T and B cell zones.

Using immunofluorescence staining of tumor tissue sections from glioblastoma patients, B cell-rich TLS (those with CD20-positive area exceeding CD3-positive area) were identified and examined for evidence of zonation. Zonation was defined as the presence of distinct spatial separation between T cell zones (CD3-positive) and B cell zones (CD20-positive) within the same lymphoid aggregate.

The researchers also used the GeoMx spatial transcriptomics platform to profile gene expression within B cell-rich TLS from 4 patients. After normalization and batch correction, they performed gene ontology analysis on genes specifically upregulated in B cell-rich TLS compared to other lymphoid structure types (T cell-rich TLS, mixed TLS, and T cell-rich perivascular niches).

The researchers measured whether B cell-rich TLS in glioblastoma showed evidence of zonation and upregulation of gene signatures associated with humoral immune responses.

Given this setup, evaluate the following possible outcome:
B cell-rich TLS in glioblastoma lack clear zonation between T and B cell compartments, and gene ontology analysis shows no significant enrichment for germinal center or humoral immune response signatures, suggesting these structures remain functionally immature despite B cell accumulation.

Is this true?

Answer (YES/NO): NO